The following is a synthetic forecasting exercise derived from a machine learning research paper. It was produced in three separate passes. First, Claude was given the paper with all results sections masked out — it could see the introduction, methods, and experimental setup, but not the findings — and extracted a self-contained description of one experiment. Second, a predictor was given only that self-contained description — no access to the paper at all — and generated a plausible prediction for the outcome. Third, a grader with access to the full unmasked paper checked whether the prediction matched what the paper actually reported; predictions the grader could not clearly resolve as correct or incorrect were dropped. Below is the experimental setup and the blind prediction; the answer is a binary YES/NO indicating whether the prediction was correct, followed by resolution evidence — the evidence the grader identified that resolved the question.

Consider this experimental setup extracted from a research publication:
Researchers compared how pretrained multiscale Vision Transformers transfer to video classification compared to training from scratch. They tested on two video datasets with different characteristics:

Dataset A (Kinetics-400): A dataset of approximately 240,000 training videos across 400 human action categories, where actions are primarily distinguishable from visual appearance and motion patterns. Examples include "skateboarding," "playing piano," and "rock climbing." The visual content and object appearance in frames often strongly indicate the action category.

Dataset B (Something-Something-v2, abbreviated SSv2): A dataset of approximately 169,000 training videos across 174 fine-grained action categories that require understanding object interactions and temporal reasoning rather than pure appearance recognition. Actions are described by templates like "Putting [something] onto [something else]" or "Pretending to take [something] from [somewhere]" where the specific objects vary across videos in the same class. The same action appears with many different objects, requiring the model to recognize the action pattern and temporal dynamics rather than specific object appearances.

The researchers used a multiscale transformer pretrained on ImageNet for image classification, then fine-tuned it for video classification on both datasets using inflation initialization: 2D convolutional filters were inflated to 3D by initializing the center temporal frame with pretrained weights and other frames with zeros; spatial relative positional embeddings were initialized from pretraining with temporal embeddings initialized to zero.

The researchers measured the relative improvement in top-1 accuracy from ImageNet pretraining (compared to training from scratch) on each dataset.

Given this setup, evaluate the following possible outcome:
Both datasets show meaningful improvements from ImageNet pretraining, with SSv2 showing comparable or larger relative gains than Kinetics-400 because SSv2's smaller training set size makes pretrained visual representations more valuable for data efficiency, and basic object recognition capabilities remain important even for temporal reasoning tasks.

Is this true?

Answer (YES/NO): YES